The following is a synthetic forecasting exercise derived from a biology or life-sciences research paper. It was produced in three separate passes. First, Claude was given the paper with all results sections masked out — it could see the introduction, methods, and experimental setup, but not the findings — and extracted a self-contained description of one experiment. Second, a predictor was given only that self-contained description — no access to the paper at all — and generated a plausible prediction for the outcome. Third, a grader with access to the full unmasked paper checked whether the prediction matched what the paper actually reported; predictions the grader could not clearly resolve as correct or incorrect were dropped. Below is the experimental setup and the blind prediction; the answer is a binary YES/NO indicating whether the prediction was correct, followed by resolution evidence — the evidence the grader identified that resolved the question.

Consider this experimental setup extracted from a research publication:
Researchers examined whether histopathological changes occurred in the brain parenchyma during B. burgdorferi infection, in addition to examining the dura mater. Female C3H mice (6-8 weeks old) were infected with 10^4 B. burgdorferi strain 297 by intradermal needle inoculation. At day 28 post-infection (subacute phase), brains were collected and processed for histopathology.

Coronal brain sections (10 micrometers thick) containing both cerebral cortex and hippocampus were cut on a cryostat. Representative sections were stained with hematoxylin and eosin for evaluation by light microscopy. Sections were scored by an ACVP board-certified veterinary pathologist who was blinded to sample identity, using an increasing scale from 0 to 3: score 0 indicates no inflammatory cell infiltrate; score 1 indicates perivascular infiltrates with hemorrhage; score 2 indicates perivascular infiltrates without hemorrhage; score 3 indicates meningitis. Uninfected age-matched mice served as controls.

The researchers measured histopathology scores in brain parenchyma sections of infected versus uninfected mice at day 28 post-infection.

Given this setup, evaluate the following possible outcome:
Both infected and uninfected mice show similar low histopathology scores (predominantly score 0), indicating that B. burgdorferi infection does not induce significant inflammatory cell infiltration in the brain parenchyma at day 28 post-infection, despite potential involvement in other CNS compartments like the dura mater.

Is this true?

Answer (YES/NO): YES